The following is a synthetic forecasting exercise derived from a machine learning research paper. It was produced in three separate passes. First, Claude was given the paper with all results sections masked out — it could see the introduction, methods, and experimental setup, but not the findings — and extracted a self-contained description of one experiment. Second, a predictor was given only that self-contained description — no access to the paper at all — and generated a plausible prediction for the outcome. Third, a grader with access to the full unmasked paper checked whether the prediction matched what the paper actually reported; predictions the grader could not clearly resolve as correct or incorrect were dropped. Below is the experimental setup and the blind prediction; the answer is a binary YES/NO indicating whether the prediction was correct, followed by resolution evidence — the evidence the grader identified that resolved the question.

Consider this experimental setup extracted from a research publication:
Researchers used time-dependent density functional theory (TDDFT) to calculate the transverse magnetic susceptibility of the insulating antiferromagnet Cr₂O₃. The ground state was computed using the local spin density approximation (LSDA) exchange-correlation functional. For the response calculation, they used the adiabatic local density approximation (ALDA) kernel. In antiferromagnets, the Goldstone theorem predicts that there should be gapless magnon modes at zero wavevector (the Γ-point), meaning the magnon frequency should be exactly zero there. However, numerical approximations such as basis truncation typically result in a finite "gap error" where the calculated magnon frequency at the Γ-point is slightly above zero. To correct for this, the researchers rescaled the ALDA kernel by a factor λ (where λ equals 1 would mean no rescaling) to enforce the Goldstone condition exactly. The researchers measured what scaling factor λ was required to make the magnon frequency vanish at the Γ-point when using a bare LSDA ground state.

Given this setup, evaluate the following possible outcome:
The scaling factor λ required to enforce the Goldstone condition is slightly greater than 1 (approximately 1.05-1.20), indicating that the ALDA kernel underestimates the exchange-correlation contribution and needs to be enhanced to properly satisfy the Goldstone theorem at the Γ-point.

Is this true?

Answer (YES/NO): NO